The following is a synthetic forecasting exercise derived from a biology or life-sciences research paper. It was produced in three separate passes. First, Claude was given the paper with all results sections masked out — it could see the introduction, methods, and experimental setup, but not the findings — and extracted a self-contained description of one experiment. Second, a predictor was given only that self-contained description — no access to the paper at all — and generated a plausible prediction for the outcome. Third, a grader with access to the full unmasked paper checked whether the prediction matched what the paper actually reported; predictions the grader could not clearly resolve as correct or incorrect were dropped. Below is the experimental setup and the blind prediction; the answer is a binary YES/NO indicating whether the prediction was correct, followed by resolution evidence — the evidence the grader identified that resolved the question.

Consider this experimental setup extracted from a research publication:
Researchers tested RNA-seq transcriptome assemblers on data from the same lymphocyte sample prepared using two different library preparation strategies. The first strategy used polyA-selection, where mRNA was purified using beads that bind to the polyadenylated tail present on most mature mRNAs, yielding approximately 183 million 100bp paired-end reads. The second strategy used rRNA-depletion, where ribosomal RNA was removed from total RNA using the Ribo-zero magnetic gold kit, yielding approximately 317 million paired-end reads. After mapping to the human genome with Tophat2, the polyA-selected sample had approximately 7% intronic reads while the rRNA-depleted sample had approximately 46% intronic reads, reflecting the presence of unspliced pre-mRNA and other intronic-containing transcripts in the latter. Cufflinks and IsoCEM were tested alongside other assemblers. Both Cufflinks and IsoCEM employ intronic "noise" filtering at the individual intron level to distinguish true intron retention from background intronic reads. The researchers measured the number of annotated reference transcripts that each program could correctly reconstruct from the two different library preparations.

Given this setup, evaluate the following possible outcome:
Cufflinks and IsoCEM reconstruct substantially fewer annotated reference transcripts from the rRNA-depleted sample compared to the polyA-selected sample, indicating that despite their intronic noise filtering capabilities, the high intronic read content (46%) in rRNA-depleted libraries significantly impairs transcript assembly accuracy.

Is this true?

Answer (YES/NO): YES